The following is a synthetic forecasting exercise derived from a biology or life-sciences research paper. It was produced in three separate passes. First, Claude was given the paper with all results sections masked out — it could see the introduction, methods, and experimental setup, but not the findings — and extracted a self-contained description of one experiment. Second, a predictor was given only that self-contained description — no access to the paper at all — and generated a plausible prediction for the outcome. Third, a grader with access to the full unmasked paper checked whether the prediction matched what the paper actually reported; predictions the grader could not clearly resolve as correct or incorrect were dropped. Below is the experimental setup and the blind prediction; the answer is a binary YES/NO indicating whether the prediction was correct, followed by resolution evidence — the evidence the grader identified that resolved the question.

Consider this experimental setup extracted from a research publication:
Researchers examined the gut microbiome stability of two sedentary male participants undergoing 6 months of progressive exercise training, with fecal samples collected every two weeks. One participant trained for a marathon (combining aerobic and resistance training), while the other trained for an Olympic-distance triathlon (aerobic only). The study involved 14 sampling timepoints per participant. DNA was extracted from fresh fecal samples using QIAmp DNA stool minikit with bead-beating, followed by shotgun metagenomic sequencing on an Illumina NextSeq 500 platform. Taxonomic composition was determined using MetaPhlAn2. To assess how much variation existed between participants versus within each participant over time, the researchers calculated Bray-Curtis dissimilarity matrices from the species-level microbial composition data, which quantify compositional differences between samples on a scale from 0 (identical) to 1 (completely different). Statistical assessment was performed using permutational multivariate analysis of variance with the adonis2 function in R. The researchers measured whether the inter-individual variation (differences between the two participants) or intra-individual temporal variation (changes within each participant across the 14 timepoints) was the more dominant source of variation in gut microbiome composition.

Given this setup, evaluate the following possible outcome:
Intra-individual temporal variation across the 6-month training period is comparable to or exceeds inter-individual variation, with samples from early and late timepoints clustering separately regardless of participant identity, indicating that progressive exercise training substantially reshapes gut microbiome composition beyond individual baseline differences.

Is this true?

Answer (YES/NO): NO